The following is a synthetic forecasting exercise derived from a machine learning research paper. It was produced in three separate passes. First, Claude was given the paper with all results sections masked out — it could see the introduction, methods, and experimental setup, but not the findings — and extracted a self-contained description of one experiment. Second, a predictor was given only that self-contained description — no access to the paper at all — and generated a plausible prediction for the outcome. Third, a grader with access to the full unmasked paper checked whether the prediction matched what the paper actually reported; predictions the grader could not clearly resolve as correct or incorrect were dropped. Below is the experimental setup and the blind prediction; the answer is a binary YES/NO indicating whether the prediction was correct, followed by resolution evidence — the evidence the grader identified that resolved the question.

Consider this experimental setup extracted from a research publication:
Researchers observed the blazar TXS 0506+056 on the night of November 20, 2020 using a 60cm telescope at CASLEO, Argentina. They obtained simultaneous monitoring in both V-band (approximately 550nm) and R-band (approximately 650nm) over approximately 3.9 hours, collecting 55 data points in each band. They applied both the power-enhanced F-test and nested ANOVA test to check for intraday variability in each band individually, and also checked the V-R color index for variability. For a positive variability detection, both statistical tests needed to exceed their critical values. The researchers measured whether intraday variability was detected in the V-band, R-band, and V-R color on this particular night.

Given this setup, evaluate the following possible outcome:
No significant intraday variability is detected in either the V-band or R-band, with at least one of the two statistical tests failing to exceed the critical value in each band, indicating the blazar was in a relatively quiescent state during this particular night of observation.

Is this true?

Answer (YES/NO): NO